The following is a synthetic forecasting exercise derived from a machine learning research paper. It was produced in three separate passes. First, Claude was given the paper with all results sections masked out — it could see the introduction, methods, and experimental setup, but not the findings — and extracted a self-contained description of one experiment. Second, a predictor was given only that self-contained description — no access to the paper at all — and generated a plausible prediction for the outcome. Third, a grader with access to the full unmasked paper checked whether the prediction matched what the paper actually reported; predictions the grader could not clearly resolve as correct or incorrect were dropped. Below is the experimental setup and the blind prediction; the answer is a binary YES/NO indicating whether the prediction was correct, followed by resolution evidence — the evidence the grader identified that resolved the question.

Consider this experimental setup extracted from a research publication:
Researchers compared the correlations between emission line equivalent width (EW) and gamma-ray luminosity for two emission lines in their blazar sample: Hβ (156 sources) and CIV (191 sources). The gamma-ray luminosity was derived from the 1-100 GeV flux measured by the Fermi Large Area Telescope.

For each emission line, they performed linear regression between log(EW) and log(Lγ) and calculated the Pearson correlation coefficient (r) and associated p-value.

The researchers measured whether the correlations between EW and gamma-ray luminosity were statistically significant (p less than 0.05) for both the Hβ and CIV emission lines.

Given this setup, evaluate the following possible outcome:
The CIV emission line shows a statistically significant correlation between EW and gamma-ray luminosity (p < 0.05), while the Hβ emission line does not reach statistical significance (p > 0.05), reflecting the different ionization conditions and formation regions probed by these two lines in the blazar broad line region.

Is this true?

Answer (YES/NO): YES